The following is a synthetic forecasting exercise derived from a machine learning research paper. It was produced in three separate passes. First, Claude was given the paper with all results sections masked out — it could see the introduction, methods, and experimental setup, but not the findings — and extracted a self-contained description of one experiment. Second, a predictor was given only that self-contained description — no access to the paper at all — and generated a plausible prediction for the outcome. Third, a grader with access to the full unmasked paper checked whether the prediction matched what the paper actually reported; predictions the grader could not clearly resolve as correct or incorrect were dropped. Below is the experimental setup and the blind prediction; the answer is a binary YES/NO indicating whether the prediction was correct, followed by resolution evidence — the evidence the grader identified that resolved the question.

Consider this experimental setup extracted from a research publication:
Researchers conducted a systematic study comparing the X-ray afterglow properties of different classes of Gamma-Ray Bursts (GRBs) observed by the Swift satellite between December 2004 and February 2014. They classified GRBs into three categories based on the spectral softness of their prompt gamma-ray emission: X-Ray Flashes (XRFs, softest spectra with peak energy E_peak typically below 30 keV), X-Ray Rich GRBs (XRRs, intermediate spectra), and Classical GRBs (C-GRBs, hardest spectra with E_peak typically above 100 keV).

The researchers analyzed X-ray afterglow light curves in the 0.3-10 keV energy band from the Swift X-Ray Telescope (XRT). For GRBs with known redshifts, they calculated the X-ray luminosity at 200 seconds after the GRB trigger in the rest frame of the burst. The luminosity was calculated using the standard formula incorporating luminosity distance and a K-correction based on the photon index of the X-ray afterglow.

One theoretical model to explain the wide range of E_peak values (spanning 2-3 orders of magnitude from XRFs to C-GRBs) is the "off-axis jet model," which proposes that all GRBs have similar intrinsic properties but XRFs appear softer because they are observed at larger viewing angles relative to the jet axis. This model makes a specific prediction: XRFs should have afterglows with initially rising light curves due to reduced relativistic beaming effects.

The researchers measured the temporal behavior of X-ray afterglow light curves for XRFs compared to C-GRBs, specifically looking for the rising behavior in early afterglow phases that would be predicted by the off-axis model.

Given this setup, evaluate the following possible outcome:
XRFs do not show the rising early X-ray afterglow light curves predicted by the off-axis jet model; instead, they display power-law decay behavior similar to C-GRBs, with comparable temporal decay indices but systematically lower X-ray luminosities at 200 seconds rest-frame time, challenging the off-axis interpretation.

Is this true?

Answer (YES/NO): NO